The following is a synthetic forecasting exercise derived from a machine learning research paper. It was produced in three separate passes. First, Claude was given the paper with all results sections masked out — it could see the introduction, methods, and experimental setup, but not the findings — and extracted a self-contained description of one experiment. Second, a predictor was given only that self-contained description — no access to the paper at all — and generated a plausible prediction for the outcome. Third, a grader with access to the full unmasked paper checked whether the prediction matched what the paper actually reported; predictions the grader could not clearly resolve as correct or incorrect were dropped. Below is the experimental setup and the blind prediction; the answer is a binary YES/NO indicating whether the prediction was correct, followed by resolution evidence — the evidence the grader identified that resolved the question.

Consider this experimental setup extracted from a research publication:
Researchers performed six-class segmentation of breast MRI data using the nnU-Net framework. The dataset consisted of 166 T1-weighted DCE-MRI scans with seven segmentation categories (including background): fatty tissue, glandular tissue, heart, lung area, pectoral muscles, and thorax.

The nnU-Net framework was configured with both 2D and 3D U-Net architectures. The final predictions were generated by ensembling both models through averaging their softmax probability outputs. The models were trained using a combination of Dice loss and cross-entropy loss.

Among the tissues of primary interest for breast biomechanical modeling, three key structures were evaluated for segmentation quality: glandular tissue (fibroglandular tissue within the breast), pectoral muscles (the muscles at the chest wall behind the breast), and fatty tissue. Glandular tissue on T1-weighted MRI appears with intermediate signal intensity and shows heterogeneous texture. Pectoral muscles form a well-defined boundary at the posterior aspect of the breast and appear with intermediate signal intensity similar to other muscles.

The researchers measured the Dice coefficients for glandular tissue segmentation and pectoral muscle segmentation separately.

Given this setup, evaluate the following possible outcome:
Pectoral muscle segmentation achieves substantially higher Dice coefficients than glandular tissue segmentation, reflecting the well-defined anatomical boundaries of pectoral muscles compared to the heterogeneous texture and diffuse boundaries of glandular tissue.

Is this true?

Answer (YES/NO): NO